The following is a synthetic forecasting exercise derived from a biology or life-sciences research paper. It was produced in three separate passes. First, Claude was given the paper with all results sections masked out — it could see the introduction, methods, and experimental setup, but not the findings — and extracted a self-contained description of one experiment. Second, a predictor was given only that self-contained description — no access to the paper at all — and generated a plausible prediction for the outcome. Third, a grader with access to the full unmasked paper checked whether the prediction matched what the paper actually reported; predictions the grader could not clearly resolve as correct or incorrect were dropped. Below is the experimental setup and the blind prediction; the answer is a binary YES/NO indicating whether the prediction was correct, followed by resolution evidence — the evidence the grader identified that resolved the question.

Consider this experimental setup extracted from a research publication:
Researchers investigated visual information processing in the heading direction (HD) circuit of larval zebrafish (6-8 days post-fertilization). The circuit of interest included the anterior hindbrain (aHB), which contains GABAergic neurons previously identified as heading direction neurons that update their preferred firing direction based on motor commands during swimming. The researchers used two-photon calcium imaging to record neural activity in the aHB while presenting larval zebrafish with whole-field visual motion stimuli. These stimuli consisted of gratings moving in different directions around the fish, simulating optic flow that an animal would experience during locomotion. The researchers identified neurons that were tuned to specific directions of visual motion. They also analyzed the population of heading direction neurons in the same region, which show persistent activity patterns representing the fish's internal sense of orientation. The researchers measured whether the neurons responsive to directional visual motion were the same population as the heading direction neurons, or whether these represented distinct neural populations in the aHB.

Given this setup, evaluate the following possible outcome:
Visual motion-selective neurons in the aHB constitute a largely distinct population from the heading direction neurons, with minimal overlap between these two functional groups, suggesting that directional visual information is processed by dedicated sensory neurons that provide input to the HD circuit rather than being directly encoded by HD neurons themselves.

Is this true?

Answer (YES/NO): YES